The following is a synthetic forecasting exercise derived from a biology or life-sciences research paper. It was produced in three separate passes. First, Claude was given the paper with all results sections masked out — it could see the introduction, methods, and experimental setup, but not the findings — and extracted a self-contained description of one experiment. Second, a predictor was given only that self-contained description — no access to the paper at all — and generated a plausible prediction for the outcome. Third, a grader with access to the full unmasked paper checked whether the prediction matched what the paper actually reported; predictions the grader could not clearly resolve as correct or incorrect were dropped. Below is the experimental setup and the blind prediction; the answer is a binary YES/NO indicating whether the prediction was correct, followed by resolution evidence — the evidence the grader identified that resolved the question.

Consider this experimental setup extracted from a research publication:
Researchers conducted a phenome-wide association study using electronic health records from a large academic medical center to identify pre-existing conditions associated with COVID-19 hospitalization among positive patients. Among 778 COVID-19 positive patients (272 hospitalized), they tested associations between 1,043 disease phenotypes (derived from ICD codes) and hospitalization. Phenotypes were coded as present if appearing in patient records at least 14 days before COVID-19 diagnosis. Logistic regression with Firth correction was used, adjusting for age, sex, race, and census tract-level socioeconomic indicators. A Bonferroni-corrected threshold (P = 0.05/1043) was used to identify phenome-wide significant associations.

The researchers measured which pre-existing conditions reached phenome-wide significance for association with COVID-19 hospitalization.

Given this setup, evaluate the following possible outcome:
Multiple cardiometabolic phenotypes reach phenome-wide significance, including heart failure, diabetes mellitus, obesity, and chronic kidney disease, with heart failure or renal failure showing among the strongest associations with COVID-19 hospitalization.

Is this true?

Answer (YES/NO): NO